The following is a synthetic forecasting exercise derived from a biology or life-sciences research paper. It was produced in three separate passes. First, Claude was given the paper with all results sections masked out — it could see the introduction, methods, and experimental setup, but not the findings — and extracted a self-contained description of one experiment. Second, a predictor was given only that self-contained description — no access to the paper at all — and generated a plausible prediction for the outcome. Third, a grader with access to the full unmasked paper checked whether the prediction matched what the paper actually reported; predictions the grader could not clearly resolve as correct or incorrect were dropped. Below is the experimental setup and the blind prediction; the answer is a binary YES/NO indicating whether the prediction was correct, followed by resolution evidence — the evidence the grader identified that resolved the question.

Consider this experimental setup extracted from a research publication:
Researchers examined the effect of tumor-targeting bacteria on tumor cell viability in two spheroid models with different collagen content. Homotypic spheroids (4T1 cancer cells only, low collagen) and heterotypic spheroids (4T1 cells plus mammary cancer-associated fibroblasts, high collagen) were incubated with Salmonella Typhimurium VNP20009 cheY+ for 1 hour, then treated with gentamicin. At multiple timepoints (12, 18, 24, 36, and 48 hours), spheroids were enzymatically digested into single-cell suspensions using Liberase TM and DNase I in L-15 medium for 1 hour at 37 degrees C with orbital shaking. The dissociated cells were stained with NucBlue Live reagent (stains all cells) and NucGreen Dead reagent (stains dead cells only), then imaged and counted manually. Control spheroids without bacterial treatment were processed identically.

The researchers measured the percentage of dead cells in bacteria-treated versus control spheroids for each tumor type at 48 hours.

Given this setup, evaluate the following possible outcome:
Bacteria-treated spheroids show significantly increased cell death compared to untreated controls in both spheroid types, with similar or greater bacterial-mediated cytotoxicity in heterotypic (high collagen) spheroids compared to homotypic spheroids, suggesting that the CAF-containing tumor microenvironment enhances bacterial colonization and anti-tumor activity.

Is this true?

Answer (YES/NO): NO